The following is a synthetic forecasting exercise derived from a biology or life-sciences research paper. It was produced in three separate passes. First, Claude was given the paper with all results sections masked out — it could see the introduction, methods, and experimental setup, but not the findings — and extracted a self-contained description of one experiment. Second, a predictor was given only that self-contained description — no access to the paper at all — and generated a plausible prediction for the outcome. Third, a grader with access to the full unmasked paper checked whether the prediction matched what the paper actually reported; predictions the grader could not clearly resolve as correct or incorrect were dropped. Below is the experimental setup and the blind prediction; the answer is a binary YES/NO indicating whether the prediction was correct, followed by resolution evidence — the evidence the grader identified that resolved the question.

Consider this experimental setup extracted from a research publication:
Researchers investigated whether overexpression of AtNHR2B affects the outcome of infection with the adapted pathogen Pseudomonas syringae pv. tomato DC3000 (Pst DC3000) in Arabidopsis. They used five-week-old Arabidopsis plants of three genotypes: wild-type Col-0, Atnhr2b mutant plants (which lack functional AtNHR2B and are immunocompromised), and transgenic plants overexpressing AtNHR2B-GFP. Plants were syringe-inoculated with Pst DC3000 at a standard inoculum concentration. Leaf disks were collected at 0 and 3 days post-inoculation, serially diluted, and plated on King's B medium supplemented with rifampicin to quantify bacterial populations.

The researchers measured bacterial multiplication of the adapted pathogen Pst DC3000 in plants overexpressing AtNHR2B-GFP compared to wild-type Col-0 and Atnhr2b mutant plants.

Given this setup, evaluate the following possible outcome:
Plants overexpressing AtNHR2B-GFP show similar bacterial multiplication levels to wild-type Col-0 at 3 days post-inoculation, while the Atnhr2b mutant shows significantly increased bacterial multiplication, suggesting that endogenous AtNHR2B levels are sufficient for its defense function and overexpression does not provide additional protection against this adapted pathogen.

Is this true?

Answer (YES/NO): NO